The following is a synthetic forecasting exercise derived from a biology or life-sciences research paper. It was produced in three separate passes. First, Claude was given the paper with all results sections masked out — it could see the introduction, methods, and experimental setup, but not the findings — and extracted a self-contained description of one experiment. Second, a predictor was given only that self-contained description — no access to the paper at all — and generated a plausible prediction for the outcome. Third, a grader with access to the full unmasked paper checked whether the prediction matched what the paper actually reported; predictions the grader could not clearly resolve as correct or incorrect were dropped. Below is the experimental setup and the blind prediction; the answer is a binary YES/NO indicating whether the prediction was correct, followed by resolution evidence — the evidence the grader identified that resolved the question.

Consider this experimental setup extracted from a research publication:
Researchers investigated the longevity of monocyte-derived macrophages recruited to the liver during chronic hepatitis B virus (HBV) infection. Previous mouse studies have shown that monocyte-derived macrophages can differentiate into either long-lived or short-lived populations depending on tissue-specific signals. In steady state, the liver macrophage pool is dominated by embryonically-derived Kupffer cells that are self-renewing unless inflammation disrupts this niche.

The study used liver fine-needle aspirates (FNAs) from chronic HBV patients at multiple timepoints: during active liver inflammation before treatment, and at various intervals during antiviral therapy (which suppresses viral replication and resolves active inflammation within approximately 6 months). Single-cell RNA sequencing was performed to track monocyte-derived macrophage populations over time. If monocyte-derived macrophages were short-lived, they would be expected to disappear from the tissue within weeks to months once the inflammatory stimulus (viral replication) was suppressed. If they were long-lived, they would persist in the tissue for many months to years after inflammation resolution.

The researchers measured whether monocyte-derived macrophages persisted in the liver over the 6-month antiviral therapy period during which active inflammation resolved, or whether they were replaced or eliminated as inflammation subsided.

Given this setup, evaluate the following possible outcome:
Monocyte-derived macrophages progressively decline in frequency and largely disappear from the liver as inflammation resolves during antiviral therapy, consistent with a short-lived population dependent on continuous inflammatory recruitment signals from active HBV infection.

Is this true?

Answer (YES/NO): NO